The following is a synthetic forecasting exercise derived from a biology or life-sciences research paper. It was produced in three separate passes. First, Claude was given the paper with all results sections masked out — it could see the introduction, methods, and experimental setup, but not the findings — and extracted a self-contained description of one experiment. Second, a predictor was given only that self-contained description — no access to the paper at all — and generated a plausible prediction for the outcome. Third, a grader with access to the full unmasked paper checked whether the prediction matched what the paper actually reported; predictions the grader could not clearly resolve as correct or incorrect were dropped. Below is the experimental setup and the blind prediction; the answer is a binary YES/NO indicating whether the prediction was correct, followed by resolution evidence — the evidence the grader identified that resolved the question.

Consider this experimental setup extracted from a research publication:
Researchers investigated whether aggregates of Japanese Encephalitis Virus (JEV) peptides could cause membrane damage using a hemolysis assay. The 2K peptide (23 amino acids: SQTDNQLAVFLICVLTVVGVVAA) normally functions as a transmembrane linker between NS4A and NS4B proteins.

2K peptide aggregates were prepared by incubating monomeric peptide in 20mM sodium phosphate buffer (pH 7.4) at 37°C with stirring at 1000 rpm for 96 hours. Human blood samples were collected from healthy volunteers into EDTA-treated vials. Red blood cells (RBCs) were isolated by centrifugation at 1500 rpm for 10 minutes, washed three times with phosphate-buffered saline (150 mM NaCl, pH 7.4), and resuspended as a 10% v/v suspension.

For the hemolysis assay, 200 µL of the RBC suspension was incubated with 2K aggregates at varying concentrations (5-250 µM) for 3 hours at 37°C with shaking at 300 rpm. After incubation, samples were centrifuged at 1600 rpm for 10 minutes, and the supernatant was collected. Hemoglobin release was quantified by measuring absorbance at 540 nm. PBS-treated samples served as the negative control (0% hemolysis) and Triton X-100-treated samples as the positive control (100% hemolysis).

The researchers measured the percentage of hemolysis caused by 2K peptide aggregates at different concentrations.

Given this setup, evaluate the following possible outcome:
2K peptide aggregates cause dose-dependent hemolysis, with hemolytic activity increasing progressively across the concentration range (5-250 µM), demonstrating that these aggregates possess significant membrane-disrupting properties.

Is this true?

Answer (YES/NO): YES